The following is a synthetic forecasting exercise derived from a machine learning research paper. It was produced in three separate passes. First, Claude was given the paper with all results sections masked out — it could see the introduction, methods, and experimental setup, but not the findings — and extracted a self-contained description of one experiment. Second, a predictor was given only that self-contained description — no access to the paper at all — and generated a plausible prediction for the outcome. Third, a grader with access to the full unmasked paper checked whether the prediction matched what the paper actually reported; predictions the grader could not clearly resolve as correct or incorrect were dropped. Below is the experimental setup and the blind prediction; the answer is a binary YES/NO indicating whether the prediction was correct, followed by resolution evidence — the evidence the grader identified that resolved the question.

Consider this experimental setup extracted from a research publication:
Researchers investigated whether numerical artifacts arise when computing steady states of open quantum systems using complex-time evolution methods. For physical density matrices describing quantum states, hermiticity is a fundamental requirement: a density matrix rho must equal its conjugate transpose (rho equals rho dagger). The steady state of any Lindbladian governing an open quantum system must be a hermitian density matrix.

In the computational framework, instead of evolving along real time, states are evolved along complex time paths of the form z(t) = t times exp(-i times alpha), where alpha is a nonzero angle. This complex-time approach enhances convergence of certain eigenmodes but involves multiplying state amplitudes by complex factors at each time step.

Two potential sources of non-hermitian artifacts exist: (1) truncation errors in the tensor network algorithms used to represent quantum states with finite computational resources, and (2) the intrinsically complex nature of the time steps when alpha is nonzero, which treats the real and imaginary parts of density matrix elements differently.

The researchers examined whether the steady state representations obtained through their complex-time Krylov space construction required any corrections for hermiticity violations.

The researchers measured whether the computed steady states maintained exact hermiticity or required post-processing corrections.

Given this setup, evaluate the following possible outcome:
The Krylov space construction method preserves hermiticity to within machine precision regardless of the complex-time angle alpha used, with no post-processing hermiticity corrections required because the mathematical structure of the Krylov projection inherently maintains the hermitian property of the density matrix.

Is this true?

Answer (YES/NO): NO